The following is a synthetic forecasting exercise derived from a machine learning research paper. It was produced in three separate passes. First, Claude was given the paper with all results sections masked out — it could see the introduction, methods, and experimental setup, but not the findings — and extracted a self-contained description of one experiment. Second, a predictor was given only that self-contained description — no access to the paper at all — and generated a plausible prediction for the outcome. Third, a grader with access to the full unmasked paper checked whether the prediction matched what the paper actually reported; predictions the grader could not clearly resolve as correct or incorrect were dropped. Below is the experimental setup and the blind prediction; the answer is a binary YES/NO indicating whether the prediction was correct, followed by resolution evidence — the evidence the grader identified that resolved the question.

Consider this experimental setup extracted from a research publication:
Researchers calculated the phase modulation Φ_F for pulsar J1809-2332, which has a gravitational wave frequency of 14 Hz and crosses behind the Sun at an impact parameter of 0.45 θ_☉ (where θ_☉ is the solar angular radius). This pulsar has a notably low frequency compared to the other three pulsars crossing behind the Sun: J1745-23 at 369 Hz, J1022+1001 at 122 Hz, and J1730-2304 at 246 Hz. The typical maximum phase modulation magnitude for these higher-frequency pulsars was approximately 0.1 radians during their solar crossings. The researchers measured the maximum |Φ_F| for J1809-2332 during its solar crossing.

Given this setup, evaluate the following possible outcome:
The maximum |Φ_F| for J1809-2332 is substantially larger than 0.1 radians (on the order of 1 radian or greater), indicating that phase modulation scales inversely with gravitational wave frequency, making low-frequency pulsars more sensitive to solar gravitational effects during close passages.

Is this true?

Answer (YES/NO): NO